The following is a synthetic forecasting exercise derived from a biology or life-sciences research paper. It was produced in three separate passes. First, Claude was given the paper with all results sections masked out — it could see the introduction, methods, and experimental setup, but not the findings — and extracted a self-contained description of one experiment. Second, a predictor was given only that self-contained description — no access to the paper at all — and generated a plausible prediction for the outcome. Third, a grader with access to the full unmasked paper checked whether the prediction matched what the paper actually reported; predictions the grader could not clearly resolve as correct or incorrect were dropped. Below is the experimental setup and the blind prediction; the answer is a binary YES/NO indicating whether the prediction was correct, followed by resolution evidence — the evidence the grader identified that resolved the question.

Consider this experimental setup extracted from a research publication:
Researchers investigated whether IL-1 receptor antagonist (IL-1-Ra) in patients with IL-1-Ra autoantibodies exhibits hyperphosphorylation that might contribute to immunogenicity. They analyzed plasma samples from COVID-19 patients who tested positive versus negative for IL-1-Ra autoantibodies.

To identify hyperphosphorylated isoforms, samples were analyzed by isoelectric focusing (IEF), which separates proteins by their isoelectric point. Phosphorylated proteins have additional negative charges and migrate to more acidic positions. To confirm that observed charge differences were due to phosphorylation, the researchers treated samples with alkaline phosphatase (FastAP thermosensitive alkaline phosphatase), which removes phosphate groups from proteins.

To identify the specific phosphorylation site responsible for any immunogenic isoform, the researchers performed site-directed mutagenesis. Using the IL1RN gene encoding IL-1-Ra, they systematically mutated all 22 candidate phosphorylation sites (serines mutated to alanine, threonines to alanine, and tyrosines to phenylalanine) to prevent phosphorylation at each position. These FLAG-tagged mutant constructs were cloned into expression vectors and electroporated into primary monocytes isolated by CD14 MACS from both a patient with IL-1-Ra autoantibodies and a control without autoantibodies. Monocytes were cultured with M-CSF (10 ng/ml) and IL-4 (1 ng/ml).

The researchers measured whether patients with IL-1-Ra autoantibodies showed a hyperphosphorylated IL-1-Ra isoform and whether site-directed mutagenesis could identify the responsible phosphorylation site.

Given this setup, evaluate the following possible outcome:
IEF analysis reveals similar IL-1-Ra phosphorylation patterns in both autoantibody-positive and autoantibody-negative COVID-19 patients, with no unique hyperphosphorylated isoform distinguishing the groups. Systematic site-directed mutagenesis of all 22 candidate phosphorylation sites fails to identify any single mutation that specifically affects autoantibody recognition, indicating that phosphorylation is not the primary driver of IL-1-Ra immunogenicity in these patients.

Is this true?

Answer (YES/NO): NO